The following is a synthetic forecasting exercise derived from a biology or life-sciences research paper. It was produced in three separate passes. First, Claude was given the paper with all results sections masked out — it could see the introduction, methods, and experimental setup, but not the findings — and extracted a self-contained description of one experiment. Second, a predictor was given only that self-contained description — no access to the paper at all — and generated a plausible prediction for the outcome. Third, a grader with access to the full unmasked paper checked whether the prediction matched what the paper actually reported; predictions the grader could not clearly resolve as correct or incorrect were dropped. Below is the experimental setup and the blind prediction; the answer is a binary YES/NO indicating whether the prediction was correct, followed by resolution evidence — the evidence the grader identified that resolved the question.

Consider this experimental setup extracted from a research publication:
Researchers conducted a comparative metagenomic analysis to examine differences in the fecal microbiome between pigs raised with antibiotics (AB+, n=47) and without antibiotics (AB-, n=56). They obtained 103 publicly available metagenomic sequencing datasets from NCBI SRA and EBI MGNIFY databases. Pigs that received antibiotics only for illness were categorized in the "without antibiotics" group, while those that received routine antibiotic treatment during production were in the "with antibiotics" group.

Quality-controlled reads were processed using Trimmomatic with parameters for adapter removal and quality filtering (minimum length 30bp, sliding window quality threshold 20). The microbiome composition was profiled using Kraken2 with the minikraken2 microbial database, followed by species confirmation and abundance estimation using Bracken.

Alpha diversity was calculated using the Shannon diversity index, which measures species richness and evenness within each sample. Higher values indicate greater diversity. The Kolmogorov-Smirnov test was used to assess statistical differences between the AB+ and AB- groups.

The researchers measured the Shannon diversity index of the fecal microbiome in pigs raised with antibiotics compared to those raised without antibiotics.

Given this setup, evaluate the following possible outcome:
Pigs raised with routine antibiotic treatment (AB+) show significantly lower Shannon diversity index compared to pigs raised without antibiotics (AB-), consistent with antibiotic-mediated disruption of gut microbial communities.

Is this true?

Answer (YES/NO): NO